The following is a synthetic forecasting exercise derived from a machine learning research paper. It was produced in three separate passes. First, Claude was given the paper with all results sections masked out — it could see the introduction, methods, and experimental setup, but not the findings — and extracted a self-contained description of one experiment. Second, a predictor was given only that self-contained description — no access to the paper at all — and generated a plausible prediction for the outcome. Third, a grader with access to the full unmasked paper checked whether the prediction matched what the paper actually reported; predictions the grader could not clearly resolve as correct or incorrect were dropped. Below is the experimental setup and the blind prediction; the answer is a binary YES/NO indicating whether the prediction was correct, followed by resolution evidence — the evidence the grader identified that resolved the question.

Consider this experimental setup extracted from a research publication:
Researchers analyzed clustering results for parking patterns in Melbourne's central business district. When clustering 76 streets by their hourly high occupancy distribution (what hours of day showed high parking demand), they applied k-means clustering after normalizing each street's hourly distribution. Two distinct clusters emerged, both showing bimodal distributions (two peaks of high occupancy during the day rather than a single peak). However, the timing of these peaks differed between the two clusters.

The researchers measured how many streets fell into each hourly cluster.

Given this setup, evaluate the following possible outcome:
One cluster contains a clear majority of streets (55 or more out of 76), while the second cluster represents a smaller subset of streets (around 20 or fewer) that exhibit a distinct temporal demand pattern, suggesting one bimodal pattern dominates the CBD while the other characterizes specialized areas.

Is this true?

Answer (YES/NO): NO